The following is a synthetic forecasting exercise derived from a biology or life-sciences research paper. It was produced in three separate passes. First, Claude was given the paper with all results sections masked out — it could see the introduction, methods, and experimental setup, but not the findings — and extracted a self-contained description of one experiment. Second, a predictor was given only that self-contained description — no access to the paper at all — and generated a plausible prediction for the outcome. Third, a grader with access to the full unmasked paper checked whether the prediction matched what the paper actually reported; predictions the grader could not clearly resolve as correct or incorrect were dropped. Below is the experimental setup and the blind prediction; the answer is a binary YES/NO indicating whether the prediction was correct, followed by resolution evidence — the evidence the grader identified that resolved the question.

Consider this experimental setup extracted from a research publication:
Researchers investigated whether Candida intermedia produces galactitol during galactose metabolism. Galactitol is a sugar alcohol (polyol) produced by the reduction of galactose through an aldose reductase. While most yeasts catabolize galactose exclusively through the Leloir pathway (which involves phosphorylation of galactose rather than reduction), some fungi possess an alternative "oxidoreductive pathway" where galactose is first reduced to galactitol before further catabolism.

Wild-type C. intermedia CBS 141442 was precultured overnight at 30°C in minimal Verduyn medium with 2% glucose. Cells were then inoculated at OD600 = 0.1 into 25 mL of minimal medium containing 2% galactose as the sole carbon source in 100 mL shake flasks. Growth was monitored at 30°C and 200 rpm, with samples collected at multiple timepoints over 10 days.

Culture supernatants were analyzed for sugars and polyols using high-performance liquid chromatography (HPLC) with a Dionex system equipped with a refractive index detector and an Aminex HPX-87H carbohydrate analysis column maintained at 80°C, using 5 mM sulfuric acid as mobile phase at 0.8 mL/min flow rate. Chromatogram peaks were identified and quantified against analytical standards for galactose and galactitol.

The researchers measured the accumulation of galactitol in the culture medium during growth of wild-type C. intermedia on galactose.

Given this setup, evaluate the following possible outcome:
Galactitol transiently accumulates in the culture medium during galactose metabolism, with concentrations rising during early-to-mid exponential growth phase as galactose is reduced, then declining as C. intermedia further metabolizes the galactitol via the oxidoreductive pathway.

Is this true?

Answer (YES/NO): NO